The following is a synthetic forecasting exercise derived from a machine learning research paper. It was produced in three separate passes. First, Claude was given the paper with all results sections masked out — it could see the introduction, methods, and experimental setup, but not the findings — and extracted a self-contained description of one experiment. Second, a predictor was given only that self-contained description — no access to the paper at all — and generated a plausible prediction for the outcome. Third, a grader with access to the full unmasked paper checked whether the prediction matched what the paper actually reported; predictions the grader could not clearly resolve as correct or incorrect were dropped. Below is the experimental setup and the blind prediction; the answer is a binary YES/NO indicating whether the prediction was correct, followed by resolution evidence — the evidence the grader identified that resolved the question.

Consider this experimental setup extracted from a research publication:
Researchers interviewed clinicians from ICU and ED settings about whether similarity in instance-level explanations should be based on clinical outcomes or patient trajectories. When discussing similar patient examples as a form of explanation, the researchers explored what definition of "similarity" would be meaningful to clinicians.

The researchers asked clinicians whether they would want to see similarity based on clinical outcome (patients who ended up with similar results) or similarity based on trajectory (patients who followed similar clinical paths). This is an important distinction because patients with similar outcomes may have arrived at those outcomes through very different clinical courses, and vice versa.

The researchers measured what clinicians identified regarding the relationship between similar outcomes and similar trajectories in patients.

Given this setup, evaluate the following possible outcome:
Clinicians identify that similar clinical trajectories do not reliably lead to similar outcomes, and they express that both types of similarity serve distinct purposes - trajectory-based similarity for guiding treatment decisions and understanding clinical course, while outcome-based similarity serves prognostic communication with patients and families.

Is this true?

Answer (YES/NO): NO